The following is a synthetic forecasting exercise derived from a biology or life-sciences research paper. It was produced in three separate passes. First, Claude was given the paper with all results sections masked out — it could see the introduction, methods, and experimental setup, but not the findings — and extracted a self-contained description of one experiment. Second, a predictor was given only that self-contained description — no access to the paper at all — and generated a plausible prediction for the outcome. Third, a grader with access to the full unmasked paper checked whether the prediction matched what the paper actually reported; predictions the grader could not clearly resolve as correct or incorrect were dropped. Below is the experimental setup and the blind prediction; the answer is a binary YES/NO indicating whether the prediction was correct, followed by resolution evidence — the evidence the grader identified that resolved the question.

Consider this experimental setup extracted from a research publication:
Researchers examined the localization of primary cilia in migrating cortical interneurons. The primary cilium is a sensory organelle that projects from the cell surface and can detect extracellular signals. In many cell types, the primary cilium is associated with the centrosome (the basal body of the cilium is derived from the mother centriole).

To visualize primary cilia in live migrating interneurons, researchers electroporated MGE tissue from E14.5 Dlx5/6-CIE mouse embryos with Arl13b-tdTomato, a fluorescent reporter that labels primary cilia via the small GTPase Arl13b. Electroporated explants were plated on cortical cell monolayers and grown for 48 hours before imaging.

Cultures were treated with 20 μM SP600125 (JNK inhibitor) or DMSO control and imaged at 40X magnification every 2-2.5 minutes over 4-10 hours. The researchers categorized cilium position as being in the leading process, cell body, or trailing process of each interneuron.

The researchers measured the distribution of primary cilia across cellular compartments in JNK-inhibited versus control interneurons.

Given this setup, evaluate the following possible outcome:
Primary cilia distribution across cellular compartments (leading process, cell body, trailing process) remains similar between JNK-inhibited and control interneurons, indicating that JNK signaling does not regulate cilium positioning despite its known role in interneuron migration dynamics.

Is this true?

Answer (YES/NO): NO